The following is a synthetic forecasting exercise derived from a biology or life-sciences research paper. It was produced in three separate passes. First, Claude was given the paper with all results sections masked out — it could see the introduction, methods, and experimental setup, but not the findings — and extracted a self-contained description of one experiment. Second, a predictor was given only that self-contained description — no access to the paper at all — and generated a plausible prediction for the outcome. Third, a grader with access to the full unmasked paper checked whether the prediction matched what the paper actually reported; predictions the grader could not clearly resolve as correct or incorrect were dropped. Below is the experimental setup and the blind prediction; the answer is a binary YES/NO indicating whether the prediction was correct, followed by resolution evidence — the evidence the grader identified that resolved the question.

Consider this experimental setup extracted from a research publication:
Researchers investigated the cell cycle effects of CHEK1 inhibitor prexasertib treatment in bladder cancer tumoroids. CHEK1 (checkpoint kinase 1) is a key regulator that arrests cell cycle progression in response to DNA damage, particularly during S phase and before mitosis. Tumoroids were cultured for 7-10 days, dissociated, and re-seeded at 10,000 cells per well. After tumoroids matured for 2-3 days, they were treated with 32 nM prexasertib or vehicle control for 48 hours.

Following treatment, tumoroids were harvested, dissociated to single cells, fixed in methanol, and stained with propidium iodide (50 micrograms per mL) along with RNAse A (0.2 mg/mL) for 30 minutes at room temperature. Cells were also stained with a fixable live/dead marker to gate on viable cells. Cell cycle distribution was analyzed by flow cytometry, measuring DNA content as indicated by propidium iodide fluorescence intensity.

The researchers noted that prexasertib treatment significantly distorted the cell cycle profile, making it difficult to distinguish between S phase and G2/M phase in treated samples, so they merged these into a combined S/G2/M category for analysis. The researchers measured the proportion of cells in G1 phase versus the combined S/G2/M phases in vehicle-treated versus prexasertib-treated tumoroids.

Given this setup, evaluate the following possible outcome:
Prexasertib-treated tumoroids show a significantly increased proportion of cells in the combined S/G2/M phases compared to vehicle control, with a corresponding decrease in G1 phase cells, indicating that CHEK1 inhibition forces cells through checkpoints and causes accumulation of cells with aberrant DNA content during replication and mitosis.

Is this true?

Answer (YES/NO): NO